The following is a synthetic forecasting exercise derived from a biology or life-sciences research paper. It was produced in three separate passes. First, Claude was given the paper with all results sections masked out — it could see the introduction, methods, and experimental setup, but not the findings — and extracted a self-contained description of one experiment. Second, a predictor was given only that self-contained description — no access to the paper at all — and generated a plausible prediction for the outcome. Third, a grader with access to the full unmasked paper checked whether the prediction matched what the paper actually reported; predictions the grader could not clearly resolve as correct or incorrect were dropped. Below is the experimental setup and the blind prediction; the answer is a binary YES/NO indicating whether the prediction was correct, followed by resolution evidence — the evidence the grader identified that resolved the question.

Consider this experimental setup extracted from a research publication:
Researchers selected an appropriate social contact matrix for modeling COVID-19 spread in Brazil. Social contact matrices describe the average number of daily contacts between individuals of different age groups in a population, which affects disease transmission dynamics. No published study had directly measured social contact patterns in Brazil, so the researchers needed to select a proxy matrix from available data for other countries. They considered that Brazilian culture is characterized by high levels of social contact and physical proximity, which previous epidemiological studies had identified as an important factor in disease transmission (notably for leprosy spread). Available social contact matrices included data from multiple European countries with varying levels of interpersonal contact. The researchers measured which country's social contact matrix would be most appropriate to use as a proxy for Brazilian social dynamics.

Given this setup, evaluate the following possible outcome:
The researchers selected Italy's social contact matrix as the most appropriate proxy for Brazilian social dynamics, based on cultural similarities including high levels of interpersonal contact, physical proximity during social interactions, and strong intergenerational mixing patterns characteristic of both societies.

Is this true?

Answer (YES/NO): NO